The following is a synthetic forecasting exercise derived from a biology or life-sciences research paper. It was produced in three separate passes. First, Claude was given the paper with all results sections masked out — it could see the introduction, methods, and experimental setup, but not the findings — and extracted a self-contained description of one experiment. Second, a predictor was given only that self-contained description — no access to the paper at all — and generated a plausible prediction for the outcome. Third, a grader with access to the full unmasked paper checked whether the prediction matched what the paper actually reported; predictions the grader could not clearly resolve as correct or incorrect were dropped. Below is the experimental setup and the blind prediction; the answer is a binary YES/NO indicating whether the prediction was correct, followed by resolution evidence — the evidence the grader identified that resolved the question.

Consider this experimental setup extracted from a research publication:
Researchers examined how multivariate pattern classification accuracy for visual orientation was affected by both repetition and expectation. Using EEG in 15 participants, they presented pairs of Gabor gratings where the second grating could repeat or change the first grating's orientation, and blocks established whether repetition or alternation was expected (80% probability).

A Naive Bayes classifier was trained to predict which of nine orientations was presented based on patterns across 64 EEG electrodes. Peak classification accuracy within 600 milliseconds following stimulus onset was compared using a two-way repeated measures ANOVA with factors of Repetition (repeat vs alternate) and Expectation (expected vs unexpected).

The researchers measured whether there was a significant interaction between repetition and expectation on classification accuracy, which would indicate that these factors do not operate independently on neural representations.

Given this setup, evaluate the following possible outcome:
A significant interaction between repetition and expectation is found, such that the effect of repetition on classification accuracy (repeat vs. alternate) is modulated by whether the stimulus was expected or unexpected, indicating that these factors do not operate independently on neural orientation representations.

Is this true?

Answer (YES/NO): NO